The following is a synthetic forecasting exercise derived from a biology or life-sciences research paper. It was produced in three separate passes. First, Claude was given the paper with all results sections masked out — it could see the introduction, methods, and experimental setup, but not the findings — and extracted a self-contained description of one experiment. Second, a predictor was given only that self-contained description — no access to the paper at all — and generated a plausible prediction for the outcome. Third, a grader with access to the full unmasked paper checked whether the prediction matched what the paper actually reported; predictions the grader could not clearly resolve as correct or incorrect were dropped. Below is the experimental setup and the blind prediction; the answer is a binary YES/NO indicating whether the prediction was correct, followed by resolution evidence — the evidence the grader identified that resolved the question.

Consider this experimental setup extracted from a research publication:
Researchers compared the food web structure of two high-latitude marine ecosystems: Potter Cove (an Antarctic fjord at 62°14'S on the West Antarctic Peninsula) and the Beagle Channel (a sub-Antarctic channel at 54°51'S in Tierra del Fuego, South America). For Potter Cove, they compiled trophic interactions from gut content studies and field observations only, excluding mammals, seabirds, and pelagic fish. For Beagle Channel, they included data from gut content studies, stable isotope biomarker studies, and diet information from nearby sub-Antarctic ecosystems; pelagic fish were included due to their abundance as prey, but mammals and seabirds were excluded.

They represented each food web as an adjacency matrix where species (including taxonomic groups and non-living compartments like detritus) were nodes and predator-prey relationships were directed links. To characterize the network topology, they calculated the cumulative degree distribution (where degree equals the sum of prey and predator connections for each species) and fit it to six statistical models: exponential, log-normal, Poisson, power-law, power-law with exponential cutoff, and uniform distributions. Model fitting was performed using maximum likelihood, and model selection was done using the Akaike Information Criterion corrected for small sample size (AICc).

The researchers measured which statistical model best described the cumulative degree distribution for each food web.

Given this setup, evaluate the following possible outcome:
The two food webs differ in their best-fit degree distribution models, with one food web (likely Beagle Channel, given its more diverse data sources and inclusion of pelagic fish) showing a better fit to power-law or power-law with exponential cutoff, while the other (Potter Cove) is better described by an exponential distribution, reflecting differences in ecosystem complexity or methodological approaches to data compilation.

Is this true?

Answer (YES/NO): YES